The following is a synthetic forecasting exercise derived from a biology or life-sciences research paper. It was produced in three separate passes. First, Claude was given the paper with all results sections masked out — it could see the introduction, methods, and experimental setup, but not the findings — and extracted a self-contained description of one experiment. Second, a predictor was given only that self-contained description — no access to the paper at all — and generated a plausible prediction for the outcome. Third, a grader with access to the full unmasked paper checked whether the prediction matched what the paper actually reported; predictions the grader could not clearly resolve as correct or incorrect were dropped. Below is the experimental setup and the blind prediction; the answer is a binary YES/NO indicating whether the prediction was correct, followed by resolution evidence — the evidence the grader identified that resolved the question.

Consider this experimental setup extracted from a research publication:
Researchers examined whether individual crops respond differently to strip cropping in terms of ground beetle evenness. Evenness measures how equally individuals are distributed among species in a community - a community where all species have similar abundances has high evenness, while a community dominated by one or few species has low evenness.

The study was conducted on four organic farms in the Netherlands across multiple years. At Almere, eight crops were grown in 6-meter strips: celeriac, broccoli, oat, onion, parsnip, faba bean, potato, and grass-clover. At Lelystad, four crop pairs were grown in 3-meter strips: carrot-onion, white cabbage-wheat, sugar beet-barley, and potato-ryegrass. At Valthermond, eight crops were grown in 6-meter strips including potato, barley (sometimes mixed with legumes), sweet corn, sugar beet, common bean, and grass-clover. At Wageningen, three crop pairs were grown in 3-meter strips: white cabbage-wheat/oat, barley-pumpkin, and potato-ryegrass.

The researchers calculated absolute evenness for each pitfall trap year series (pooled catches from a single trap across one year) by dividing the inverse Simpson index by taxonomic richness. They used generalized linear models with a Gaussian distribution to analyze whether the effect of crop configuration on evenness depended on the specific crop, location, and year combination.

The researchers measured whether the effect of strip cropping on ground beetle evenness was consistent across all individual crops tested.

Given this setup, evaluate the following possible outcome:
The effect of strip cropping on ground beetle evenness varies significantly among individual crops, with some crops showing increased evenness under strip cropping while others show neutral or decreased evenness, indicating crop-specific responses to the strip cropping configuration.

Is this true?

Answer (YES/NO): NO